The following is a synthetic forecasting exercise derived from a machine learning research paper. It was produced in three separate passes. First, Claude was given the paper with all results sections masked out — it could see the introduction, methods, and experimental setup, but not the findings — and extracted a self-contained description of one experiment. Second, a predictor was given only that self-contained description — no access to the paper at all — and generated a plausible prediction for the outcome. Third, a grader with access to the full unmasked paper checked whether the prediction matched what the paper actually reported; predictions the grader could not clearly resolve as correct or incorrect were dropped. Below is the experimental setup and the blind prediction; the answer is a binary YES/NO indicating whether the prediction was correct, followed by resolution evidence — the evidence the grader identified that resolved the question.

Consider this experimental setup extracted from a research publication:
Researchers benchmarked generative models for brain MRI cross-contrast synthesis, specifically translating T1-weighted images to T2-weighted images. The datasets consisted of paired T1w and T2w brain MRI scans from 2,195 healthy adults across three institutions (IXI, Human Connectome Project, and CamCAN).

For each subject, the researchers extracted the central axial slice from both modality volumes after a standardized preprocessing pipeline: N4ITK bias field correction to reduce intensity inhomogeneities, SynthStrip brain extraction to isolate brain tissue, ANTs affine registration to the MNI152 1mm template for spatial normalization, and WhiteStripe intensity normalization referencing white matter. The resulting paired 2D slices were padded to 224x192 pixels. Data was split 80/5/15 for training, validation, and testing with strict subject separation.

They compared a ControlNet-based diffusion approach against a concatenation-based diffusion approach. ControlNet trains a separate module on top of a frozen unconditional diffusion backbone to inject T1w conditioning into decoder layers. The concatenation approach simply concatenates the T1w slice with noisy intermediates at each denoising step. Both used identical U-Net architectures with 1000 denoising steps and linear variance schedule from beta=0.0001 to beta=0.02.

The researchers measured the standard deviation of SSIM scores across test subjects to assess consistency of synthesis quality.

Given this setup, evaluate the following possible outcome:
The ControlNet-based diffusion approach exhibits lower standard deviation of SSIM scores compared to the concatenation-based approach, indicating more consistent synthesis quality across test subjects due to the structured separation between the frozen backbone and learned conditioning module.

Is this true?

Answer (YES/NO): NO